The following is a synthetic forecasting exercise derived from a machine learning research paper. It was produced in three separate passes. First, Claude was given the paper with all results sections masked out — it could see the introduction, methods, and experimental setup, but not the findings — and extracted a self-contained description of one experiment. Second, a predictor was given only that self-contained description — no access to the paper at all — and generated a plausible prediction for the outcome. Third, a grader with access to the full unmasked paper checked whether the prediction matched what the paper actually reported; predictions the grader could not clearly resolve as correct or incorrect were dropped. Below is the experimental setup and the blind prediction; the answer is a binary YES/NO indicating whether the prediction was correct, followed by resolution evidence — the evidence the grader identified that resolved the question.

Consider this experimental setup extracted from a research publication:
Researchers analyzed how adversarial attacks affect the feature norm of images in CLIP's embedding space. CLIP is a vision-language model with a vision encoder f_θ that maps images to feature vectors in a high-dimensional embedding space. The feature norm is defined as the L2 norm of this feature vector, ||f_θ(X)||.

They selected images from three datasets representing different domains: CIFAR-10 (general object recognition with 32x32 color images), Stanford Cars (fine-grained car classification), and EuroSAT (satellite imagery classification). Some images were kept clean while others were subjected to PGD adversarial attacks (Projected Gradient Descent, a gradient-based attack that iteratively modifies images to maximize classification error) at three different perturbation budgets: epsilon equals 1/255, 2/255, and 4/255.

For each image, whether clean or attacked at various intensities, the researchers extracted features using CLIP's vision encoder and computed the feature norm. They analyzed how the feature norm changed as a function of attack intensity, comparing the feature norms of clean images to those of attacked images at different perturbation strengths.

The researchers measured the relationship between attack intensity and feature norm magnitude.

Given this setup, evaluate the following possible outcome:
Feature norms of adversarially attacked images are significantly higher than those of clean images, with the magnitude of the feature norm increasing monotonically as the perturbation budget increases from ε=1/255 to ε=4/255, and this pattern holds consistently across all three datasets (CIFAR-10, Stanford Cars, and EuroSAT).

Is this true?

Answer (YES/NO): NO